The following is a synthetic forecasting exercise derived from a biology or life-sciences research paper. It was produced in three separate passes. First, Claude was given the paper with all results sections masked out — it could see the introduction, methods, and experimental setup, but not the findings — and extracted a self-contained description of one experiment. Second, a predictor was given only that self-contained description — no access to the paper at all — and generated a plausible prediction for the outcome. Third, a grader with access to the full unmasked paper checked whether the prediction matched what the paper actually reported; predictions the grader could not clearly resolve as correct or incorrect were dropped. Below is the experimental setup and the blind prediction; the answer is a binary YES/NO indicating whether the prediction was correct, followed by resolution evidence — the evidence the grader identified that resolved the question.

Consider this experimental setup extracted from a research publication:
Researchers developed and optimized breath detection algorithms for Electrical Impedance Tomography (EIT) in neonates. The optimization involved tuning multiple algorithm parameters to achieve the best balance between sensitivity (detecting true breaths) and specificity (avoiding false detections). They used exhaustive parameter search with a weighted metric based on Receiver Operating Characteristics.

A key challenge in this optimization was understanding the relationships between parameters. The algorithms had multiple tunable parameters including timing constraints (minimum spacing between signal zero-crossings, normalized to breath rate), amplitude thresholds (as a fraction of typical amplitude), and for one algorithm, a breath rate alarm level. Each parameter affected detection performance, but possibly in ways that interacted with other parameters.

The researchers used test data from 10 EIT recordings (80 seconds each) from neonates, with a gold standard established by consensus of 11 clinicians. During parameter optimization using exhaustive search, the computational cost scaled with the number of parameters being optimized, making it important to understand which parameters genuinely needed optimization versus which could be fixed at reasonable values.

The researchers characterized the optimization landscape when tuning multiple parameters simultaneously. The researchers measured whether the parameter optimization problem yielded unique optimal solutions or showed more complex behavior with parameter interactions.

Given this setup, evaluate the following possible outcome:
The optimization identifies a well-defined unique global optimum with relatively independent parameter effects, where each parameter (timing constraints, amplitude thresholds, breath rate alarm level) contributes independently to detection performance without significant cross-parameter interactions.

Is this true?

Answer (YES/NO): NO